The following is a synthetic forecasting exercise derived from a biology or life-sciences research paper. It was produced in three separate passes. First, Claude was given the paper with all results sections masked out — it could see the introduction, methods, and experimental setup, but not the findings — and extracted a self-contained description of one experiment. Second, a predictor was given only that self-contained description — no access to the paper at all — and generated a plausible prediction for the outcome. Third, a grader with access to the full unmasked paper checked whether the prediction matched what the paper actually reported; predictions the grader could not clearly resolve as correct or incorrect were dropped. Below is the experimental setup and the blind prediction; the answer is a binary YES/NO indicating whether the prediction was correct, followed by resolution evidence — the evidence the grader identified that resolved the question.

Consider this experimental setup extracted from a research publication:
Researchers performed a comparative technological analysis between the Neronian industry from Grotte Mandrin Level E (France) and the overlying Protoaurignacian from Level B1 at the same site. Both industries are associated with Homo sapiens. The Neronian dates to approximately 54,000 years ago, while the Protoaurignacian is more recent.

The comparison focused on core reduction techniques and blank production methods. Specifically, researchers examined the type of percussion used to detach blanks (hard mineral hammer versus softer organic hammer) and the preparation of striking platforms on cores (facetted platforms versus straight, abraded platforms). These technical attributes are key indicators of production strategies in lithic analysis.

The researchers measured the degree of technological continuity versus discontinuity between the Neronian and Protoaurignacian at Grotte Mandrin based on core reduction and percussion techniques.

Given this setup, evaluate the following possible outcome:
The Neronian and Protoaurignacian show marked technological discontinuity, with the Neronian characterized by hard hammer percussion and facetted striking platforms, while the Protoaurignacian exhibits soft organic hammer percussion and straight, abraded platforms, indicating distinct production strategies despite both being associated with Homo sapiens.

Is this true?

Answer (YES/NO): NO